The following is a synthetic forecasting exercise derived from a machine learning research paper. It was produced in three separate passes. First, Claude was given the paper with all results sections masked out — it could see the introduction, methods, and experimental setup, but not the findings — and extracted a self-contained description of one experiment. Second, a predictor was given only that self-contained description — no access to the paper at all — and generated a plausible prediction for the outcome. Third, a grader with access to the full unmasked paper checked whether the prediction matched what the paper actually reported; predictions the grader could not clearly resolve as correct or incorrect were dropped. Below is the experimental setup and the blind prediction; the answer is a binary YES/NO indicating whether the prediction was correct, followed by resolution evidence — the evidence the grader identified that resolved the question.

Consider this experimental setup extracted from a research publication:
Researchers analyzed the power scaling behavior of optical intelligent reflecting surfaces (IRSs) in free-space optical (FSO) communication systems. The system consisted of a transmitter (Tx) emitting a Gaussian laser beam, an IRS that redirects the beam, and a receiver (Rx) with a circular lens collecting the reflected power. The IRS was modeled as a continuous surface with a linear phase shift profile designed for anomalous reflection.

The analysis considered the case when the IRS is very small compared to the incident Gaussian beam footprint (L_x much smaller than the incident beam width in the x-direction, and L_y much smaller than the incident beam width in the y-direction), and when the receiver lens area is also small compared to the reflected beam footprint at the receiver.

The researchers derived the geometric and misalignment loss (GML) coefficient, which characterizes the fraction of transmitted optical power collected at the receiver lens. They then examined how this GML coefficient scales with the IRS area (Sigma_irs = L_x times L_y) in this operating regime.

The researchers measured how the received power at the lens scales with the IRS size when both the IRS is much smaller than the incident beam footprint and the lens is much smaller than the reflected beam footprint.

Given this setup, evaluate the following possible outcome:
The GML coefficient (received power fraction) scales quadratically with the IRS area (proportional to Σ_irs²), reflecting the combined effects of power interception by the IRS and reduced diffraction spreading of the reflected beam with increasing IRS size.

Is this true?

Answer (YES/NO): YES